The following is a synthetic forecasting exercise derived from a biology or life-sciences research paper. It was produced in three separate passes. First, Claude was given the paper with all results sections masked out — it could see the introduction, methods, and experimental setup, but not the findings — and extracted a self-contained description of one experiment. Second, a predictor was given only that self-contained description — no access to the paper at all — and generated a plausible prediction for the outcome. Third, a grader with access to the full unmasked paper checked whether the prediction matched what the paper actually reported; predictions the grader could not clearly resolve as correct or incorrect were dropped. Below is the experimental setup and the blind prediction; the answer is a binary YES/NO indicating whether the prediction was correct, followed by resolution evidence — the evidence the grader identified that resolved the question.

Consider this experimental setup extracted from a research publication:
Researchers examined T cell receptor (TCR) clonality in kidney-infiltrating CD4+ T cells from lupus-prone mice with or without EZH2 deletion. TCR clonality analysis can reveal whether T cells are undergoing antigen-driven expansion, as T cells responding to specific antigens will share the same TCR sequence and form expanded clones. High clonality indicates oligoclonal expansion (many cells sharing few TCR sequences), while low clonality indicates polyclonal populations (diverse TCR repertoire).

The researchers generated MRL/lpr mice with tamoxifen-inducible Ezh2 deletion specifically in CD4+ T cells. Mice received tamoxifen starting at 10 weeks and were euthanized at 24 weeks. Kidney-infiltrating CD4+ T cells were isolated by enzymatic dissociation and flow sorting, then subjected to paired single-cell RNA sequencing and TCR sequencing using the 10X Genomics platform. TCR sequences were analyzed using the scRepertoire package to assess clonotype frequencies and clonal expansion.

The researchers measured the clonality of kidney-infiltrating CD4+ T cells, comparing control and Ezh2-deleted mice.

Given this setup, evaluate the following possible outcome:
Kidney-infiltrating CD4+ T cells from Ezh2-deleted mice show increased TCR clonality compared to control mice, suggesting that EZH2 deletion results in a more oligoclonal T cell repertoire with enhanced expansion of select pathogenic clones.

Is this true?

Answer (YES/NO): NO